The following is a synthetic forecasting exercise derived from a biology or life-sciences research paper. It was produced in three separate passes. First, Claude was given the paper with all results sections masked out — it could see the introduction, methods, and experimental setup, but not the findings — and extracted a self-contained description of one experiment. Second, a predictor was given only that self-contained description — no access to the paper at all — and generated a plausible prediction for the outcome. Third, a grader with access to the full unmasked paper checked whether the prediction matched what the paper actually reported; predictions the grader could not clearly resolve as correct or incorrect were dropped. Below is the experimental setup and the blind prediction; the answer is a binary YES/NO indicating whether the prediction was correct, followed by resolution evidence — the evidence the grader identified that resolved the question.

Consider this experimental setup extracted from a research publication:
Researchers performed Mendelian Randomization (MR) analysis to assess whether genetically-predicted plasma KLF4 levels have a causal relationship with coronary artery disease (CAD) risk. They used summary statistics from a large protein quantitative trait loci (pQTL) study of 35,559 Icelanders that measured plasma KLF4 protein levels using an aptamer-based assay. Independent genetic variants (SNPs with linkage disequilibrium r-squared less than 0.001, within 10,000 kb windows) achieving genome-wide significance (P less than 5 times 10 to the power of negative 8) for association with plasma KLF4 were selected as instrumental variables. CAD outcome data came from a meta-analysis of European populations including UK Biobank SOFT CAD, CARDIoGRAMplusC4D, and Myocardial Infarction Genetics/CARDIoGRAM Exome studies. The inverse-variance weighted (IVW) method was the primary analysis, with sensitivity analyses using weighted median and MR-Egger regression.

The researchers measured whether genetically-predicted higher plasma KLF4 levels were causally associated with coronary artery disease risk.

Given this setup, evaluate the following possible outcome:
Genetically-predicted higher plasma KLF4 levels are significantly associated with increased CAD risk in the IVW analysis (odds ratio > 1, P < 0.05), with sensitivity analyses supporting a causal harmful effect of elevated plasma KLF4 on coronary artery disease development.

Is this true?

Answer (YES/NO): YES